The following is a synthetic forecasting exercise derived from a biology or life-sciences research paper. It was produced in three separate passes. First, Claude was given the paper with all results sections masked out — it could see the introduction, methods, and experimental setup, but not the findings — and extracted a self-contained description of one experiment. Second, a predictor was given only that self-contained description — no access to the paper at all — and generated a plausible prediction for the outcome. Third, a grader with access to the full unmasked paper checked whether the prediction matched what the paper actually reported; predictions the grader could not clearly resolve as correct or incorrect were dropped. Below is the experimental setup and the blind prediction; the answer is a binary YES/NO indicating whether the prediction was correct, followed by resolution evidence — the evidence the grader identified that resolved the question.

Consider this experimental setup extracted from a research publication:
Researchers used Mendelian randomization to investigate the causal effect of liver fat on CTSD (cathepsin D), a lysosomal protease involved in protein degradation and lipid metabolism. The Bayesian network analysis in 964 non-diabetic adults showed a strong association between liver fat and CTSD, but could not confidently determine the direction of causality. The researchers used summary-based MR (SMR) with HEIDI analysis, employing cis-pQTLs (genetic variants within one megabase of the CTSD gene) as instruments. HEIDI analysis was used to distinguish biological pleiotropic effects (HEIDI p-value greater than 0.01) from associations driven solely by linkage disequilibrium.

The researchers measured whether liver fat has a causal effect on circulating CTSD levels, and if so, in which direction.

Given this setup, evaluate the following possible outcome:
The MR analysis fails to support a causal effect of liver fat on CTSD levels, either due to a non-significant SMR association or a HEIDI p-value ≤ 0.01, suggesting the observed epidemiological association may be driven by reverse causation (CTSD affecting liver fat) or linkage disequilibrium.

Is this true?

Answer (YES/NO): NO